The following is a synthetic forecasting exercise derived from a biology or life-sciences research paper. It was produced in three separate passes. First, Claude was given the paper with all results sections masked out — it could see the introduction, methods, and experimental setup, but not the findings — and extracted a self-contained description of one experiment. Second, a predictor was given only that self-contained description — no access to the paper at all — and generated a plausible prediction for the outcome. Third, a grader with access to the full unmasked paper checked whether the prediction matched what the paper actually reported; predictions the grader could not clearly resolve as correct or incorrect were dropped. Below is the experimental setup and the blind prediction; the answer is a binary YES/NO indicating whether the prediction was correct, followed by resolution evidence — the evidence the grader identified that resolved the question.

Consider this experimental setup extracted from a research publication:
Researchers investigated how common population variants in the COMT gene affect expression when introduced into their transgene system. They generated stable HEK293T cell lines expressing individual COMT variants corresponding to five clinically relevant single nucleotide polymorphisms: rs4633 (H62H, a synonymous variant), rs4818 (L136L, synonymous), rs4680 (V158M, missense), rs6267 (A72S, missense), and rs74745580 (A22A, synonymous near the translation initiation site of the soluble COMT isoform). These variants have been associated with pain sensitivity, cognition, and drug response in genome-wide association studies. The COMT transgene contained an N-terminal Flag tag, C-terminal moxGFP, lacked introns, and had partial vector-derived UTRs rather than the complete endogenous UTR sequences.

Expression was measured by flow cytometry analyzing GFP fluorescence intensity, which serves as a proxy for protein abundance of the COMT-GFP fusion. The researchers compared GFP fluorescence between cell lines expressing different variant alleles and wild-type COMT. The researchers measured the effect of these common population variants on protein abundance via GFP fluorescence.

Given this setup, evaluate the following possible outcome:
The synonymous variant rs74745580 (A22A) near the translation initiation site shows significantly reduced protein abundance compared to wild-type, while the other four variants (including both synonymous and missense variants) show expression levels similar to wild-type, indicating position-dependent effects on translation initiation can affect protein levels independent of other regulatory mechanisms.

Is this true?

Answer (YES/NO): NO